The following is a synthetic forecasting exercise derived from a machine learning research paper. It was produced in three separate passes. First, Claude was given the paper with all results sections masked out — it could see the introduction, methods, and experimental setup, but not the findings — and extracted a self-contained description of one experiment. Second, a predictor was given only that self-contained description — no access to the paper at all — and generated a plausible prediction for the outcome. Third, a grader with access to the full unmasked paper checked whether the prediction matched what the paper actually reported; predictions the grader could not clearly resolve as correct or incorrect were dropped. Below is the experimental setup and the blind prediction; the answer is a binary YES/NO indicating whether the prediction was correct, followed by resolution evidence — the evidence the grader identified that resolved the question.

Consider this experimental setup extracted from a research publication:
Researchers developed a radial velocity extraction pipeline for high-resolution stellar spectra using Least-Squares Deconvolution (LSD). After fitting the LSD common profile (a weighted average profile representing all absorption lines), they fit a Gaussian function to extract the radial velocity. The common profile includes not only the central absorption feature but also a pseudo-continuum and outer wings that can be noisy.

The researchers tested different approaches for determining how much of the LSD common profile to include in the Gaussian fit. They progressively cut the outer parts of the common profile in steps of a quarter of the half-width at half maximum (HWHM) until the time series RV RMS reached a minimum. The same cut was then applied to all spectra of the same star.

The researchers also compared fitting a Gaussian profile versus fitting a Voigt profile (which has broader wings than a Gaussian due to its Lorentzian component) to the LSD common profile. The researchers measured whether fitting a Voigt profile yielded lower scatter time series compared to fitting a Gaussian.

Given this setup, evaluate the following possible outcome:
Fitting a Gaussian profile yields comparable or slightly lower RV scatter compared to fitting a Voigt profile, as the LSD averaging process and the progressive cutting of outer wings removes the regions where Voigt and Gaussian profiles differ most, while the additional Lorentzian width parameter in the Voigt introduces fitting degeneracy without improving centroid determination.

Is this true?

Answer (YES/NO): YES